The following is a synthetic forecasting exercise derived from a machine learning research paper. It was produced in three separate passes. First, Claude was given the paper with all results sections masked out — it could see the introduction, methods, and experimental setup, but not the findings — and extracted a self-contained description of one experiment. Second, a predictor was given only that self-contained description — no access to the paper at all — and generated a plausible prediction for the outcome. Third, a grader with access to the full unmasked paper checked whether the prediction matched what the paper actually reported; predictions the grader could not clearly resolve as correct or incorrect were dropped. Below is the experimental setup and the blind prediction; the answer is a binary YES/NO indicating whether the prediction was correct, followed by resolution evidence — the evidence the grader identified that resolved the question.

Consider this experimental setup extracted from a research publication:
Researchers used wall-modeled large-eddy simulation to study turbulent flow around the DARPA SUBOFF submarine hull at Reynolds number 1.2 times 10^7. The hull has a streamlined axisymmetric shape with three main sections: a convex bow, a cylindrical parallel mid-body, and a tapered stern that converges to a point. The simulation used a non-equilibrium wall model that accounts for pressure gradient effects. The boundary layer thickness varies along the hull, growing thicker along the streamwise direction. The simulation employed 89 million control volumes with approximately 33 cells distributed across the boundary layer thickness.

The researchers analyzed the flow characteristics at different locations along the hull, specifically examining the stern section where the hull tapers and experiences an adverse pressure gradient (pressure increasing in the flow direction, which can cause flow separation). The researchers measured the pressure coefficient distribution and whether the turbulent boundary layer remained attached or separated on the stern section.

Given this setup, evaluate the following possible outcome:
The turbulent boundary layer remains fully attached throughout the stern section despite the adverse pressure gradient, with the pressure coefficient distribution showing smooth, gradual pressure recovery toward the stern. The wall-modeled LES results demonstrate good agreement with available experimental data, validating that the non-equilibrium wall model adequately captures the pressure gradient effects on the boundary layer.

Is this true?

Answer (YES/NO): NO